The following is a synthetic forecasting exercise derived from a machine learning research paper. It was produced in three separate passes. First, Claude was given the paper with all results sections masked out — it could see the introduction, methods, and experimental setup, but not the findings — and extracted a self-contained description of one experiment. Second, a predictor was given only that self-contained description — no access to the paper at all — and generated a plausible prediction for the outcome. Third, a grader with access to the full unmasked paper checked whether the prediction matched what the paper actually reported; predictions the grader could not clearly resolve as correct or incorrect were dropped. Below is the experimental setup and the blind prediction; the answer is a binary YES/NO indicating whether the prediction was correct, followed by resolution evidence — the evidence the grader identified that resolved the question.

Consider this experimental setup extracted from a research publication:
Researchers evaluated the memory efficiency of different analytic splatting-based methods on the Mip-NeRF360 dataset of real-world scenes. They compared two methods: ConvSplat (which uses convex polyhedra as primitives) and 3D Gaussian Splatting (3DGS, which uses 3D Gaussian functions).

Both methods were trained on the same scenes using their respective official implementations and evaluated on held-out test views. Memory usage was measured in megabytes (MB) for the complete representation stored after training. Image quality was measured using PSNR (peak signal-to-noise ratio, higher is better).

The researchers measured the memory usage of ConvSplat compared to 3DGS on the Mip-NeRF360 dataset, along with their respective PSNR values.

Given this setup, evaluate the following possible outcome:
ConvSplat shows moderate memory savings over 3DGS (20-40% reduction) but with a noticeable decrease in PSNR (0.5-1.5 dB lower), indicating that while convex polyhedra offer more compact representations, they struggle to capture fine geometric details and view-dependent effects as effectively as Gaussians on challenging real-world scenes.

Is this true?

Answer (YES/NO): NO